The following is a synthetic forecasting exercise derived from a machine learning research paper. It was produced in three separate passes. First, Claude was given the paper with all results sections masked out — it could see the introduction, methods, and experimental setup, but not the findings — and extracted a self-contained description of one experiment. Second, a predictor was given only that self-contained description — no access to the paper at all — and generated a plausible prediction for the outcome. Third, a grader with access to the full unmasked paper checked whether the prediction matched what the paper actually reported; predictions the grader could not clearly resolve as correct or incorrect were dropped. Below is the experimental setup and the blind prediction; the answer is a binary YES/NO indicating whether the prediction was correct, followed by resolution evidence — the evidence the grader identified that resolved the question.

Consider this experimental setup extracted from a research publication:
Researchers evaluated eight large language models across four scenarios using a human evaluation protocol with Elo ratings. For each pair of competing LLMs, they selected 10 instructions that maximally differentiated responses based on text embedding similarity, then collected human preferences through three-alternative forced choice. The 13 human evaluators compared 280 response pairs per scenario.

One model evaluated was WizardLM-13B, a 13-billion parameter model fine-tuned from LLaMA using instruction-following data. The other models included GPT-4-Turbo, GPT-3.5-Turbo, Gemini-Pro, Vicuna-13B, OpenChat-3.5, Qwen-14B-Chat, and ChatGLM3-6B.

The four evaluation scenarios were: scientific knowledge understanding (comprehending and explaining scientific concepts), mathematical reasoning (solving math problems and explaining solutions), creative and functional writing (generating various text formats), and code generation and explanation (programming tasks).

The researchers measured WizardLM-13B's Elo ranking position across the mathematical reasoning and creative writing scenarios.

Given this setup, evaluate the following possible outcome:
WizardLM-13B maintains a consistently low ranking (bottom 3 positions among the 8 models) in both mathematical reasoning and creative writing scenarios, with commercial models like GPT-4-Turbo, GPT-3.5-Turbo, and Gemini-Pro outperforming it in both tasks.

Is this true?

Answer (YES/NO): NO